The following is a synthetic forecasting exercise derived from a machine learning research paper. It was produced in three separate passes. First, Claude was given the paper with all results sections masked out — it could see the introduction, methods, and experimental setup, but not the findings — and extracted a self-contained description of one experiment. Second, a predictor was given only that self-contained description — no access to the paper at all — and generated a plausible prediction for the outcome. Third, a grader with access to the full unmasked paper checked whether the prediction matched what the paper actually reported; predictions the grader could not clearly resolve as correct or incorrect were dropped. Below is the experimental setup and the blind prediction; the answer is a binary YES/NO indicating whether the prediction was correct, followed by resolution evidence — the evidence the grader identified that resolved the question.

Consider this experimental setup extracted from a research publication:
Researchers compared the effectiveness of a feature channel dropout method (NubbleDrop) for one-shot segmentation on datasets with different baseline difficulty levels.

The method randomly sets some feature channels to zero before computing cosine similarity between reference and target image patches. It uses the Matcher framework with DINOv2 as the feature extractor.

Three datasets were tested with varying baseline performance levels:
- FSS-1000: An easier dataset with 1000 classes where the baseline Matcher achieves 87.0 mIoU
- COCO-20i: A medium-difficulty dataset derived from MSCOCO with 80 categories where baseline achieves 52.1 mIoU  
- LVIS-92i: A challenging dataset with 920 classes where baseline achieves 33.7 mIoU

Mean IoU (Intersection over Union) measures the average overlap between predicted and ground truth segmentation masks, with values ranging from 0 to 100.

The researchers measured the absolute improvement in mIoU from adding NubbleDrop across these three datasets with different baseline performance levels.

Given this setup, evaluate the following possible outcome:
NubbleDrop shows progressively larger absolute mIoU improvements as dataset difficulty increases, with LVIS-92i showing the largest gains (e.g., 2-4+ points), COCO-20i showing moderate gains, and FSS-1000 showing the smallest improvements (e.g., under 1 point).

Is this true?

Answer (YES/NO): NO